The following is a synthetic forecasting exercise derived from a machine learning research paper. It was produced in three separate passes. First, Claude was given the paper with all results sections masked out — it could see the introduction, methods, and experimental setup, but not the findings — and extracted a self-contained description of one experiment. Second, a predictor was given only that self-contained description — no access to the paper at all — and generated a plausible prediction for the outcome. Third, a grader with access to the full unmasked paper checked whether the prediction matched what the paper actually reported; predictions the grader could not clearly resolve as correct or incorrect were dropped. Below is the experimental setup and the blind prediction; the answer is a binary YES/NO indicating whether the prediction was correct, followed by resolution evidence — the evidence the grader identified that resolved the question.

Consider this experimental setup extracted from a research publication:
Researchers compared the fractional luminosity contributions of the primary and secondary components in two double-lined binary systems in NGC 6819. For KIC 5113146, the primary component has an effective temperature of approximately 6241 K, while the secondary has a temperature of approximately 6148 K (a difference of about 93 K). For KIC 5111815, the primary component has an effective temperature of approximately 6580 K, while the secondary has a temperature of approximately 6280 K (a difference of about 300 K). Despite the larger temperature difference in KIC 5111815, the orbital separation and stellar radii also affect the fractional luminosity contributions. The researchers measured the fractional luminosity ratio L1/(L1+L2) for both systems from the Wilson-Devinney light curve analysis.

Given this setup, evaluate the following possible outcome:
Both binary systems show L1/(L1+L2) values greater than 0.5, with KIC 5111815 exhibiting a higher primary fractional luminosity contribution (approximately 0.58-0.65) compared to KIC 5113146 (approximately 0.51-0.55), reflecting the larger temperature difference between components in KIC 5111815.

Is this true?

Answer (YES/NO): NO